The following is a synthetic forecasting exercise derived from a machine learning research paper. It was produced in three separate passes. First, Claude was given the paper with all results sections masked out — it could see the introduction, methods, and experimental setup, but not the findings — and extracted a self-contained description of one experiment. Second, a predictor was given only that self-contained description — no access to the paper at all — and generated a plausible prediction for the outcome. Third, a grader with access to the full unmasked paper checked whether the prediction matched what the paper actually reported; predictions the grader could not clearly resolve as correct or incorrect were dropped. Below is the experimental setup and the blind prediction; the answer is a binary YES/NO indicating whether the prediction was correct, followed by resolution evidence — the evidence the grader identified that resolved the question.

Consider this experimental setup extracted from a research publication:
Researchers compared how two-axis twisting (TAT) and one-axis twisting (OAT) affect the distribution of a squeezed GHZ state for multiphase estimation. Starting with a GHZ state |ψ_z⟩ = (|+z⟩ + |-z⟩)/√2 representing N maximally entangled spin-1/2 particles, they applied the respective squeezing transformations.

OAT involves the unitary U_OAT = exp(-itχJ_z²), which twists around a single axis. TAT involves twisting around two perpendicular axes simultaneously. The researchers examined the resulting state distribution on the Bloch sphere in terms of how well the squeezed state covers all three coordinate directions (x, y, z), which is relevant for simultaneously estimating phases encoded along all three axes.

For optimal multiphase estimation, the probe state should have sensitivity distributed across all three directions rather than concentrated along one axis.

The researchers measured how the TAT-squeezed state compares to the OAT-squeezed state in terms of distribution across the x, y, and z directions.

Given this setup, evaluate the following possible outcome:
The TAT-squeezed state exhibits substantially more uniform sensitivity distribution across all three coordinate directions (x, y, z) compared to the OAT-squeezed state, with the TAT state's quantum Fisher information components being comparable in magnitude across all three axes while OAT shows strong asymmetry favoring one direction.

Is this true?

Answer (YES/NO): NO